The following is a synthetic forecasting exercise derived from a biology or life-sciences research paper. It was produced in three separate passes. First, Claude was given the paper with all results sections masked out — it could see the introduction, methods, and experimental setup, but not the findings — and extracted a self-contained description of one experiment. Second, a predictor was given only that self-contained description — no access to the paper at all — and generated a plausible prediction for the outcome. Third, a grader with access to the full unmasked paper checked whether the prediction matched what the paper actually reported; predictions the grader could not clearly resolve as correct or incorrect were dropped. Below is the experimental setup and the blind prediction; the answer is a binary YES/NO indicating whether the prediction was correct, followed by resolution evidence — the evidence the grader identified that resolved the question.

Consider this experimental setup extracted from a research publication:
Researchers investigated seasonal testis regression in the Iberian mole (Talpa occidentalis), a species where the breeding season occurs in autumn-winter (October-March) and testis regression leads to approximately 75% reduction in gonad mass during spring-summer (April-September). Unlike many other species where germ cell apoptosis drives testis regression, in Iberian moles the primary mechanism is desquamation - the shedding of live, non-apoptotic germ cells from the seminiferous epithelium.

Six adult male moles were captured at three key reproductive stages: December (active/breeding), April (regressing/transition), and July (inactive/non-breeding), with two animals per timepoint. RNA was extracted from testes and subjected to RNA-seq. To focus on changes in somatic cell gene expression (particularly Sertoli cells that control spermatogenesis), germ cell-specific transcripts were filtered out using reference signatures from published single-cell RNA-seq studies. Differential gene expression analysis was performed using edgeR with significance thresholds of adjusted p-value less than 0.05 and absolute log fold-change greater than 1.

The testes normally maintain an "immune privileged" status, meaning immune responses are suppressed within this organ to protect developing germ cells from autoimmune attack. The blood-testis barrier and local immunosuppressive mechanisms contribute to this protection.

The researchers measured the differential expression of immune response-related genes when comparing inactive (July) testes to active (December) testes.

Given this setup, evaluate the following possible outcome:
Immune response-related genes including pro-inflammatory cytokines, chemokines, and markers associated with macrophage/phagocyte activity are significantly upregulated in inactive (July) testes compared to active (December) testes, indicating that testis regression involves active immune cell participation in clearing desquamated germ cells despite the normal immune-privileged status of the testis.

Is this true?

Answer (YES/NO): YES